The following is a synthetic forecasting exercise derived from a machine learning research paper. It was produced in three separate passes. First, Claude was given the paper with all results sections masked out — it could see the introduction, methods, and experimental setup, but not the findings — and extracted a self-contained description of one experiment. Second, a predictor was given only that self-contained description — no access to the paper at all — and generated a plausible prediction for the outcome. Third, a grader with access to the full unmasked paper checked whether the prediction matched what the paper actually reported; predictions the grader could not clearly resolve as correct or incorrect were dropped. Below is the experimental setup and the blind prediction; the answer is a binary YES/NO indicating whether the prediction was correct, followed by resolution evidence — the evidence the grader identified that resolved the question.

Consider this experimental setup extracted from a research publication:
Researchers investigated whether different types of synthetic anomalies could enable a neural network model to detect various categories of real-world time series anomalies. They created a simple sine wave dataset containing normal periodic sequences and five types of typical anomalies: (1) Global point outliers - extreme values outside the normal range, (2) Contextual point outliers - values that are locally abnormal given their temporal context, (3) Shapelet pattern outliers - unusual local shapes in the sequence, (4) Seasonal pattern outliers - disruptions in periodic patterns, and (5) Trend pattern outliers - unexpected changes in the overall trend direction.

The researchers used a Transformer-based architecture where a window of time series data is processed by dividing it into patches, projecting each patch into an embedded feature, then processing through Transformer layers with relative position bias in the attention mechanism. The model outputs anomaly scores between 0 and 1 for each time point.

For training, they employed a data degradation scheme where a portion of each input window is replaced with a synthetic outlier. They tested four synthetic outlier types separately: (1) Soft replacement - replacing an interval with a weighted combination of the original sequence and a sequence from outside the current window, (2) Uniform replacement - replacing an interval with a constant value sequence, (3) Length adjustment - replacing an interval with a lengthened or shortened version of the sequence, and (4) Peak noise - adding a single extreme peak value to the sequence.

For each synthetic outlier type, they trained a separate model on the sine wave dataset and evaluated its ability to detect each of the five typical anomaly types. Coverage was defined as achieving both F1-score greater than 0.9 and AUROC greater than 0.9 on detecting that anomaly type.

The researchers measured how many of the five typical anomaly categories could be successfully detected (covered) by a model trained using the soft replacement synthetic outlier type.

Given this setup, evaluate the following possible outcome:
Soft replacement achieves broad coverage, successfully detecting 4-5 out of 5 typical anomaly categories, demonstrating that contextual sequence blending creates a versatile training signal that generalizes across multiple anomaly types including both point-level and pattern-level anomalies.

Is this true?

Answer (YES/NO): YES